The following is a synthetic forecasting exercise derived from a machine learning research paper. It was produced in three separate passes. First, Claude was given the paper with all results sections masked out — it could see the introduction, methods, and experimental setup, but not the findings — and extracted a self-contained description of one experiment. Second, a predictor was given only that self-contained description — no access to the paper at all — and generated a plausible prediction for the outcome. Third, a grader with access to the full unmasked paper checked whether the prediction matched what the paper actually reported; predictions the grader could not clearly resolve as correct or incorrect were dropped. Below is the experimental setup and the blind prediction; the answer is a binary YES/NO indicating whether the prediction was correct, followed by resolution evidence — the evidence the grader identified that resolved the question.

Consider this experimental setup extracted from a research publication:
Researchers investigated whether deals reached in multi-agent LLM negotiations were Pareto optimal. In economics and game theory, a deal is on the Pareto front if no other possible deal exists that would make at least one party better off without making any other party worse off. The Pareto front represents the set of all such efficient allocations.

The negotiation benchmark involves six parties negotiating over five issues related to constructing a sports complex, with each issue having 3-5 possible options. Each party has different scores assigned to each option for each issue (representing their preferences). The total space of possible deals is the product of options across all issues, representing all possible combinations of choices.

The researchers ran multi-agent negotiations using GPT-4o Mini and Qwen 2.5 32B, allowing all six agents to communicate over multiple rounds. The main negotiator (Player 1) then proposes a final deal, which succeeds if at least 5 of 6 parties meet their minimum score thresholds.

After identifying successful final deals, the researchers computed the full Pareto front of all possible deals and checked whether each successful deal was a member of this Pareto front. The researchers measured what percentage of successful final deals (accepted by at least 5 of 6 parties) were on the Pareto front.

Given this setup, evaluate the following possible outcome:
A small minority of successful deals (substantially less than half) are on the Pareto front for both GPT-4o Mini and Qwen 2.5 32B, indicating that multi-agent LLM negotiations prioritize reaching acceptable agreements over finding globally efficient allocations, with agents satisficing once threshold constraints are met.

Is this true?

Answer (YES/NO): NO